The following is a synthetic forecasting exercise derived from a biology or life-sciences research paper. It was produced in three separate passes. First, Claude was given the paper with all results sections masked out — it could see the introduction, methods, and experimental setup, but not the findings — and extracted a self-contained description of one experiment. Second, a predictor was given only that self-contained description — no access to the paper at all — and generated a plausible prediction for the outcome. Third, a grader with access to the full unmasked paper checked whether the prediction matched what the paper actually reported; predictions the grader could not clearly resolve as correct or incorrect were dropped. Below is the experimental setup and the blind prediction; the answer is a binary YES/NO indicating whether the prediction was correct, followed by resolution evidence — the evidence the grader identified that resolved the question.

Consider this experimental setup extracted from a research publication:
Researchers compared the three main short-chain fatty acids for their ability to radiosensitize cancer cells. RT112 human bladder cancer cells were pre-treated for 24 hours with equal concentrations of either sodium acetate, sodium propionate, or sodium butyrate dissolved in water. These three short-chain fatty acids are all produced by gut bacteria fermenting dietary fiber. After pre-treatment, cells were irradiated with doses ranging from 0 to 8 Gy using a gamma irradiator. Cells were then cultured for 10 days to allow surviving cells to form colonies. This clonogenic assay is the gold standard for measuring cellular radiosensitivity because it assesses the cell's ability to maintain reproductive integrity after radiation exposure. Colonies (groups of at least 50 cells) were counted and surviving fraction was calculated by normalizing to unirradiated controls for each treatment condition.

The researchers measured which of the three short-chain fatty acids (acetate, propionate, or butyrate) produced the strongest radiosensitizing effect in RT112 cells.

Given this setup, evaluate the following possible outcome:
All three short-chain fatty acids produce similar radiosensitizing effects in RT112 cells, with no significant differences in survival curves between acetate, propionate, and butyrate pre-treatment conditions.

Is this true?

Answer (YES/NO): NO